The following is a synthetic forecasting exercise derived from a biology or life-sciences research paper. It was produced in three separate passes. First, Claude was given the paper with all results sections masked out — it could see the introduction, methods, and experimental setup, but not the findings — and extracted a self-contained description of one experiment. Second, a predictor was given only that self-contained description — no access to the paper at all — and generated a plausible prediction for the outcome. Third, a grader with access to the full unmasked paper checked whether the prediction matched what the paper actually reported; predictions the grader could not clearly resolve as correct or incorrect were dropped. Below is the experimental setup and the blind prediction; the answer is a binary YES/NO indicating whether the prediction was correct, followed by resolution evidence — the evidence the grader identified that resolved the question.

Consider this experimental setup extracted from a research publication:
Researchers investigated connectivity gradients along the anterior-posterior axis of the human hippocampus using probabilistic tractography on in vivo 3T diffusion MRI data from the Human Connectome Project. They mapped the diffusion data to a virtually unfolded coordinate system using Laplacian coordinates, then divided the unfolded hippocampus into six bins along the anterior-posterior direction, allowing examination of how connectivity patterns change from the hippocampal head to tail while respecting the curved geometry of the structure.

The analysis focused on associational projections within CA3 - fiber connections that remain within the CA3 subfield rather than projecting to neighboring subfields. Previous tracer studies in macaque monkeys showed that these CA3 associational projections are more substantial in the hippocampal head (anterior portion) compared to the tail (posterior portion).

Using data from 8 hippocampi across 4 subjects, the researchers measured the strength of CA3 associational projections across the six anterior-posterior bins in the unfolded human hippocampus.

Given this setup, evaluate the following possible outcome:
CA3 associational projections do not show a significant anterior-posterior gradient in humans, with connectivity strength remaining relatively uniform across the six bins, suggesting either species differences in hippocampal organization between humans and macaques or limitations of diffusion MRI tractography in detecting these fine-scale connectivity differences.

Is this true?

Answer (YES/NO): NO